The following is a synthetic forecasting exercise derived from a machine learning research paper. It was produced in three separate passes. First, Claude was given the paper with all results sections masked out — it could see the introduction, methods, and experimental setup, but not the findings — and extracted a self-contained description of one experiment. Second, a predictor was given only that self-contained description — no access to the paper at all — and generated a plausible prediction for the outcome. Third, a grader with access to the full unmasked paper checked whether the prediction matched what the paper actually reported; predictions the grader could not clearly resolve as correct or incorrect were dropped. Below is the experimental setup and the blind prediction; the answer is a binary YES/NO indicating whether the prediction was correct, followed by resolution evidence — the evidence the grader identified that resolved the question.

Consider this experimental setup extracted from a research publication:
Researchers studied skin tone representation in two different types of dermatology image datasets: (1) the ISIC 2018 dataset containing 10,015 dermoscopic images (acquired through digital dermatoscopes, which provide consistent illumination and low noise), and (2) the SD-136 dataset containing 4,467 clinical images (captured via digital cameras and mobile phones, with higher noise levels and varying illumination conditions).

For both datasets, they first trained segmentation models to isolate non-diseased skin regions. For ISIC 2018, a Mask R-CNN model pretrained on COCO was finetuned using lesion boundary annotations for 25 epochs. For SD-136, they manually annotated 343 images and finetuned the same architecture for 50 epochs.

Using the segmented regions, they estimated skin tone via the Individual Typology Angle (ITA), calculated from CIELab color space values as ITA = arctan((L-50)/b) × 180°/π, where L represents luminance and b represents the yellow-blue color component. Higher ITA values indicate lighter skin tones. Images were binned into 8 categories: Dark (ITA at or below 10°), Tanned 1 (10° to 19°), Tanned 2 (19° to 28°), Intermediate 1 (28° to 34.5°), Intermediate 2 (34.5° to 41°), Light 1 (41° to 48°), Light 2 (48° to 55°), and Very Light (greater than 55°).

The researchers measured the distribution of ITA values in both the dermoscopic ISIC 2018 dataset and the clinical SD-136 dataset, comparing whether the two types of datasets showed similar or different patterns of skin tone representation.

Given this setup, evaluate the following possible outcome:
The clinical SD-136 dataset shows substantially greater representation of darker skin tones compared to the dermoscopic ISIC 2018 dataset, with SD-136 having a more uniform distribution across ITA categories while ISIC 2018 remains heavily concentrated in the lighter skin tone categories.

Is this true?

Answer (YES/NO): YES